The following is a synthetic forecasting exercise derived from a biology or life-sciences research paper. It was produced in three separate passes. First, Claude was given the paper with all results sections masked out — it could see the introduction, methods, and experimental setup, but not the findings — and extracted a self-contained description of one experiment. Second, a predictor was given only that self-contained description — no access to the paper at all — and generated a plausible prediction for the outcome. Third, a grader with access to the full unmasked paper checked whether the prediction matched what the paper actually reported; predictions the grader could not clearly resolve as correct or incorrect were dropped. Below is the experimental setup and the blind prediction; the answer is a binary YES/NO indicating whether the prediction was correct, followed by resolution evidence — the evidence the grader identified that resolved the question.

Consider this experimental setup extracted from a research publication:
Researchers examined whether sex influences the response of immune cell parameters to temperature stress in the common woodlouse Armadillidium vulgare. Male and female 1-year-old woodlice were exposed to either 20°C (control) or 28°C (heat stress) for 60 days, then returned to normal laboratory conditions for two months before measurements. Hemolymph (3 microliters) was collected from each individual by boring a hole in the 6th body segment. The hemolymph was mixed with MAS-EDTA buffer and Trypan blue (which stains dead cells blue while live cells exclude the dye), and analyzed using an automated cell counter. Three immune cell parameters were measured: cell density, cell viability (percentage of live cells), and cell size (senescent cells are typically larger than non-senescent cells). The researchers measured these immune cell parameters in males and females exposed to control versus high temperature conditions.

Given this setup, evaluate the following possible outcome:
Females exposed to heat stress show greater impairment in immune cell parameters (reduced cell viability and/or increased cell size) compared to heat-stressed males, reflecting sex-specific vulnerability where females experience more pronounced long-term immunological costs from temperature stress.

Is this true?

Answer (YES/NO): NO